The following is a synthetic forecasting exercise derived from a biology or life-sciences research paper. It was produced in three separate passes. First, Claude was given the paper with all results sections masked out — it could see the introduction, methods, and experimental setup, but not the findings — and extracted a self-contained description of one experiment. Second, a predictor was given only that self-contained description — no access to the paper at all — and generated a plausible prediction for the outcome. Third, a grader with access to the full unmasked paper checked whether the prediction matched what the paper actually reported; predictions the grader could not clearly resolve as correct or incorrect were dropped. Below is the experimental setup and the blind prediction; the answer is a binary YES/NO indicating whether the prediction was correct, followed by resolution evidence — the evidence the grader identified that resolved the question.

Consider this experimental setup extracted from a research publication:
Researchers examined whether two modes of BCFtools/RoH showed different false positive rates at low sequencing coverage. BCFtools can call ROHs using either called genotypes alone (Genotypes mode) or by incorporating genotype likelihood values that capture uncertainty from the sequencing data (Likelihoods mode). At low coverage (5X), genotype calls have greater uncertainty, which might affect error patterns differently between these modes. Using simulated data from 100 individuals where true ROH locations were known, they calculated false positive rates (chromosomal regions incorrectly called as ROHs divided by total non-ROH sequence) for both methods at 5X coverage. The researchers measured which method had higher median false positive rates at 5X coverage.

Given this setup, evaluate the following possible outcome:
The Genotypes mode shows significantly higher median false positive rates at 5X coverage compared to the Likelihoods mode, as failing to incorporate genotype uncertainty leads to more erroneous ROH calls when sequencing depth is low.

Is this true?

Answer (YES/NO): YES